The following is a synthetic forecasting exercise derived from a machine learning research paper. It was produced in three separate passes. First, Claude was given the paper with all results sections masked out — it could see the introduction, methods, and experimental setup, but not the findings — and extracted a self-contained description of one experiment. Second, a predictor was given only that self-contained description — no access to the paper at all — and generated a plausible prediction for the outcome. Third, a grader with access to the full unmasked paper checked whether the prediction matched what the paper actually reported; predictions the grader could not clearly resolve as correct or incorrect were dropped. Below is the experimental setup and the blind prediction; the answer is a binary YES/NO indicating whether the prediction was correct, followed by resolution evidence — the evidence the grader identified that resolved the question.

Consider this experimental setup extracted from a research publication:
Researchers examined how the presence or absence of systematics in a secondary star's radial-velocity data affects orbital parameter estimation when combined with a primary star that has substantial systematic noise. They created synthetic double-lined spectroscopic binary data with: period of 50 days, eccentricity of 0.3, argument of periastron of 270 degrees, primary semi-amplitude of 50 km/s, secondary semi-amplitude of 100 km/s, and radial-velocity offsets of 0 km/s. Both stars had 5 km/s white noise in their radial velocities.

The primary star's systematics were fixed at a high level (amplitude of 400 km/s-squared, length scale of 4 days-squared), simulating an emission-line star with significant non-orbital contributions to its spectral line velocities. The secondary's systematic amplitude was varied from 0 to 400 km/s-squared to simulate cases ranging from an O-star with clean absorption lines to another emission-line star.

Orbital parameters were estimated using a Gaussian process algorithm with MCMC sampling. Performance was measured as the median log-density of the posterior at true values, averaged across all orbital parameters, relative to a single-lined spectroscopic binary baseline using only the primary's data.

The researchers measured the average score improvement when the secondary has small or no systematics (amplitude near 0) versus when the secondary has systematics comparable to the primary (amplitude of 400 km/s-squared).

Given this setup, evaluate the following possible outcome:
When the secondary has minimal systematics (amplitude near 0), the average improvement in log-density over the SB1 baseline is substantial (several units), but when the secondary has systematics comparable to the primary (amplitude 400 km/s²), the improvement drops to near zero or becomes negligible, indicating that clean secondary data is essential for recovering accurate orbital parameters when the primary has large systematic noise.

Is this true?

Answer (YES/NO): YES